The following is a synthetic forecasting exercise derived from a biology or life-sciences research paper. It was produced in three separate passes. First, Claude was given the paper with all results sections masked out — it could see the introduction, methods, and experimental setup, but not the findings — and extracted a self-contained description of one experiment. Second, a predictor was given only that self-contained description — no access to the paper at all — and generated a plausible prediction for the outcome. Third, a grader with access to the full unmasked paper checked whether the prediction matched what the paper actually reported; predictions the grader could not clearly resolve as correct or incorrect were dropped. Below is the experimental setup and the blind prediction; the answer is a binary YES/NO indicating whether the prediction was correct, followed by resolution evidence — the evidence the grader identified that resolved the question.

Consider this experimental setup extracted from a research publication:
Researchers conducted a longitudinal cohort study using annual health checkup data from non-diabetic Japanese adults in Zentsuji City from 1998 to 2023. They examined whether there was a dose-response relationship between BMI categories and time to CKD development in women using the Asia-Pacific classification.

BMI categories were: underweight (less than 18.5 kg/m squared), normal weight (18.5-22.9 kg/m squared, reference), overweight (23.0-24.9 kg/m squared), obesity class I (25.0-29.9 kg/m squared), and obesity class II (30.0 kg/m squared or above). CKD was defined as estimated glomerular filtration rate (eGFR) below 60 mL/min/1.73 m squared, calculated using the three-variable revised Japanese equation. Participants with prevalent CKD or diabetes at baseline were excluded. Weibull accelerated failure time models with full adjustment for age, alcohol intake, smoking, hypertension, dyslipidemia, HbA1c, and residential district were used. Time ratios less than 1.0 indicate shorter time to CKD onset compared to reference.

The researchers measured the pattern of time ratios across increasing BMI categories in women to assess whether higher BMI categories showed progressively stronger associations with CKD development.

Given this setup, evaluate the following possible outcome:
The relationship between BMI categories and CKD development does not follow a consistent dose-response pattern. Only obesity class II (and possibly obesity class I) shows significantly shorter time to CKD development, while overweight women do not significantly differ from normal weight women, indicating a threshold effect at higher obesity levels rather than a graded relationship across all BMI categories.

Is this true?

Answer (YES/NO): NO